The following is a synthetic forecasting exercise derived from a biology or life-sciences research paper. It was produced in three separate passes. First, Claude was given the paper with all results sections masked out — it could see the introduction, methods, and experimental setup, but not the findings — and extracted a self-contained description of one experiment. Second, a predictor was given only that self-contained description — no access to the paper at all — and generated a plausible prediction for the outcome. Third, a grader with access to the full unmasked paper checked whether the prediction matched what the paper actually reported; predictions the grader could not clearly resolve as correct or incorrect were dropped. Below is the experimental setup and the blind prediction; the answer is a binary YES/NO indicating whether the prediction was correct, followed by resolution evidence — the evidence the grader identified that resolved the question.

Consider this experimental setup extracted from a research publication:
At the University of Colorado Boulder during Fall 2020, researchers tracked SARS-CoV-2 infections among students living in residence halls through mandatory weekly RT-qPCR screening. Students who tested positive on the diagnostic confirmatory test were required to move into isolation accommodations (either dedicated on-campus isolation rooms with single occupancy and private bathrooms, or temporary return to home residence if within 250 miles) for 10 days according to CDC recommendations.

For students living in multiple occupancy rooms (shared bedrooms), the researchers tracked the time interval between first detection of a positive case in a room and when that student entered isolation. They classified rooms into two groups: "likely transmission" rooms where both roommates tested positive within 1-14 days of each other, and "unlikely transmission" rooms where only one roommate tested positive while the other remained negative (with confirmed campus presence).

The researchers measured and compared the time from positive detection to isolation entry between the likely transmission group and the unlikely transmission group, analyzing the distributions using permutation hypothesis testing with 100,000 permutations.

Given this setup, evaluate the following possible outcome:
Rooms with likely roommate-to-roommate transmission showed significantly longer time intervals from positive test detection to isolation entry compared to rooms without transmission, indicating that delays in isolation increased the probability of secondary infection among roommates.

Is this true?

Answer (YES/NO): NO